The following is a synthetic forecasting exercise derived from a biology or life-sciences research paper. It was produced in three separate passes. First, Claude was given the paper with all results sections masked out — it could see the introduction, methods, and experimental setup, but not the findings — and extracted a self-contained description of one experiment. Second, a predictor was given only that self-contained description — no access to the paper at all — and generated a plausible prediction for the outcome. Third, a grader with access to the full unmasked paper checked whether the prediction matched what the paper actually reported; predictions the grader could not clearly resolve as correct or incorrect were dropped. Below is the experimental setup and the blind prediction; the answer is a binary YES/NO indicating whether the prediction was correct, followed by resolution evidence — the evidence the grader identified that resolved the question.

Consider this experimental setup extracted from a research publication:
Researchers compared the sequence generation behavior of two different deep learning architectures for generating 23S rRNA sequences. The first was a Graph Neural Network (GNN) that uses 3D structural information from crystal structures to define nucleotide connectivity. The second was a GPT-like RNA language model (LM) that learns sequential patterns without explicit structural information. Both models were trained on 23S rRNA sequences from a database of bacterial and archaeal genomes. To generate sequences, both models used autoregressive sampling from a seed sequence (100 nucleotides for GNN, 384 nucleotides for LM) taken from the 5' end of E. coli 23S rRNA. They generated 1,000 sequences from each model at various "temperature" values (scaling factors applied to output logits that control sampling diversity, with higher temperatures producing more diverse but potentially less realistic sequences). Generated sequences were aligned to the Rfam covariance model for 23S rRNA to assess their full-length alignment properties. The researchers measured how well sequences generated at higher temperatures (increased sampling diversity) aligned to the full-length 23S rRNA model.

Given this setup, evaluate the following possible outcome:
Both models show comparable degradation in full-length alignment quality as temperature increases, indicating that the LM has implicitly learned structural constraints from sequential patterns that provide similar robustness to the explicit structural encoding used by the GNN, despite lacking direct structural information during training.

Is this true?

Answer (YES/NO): NO